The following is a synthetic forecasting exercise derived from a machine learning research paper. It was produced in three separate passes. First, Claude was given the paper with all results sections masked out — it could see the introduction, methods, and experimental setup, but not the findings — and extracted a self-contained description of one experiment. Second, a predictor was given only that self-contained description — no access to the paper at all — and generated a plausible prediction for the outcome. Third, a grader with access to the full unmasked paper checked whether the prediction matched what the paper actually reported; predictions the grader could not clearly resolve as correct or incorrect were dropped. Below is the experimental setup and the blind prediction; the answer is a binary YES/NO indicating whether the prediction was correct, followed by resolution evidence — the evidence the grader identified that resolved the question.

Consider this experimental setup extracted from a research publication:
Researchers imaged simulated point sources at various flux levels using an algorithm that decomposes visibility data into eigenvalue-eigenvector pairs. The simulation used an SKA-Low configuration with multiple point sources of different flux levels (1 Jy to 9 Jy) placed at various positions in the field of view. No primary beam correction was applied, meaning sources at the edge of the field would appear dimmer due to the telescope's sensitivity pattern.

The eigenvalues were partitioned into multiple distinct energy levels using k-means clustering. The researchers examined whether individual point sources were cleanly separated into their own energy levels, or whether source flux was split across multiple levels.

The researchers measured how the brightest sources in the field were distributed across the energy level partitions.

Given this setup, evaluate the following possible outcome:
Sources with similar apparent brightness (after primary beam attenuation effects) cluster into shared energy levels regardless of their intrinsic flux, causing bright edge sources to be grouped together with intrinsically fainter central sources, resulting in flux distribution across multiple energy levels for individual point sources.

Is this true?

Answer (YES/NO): NO